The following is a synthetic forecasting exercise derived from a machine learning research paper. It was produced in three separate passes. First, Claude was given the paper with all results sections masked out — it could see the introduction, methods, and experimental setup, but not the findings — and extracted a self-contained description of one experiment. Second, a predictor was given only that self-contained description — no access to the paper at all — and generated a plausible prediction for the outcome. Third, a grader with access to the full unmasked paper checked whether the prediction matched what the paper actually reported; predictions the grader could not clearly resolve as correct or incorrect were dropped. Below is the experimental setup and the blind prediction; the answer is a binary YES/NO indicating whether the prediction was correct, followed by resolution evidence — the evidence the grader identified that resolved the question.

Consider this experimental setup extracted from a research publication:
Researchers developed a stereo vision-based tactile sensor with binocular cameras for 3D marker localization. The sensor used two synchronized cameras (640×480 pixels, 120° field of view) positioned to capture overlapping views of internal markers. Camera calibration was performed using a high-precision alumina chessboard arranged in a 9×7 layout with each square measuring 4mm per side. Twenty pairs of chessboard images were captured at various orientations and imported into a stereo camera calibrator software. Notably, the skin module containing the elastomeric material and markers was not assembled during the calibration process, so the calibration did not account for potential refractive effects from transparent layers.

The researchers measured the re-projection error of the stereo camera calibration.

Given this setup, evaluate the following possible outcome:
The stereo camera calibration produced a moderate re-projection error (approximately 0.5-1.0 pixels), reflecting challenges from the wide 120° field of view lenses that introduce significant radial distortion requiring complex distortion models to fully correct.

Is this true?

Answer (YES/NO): NO